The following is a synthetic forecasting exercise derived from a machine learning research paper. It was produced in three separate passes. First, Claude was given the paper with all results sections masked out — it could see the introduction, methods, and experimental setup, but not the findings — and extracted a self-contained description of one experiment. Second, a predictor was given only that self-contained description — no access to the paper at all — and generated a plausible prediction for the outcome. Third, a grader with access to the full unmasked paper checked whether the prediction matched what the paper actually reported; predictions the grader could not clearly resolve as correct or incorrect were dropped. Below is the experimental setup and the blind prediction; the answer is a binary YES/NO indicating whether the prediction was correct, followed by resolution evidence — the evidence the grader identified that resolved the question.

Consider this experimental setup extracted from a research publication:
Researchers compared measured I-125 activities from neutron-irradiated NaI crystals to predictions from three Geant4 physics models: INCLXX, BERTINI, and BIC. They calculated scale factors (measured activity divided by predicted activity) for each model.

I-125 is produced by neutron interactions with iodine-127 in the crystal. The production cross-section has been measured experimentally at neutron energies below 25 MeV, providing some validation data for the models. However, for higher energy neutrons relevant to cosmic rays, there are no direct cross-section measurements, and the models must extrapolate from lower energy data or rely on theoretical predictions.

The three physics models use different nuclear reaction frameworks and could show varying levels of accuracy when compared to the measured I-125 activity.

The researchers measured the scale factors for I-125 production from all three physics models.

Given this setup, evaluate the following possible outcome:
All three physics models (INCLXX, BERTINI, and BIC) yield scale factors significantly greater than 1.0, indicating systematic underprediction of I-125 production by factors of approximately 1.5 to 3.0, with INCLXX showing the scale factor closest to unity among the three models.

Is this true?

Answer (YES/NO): NO